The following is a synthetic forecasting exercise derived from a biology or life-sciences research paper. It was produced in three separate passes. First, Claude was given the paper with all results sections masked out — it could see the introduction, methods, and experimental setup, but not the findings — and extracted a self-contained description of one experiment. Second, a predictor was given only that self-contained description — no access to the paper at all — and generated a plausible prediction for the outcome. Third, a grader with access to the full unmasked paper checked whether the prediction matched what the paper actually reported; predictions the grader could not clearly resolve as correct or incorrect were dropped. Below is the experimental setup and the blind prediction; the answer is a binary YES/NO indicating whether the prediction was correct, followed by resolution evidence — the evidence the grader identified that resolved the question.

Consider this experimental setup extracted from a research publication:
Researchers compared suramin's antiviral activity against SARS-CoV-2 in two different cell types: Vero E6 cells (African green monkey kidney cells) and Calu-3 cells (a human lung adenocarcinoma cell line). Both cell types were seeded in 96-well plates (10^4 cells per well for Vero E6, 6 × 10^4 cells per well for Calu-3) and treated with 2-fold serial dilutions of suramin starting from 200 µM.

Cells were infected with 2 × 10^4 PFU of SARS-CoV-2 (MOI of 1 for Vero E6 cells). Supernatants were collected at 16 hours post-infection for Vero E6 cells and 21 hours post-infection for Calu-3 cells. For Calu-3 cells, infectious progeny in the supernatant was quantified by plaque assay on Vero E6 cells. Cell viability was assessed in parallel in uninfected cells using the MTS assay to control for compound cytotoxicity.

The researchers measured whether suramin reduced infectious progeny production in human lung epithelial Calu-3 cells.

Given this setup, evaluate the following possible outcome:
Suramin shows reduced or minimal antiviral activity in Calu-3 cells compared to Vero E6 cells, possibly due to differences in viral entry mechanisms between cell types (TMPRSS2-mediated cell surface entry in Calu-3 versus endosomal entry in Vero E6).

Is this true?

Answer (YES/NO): NO